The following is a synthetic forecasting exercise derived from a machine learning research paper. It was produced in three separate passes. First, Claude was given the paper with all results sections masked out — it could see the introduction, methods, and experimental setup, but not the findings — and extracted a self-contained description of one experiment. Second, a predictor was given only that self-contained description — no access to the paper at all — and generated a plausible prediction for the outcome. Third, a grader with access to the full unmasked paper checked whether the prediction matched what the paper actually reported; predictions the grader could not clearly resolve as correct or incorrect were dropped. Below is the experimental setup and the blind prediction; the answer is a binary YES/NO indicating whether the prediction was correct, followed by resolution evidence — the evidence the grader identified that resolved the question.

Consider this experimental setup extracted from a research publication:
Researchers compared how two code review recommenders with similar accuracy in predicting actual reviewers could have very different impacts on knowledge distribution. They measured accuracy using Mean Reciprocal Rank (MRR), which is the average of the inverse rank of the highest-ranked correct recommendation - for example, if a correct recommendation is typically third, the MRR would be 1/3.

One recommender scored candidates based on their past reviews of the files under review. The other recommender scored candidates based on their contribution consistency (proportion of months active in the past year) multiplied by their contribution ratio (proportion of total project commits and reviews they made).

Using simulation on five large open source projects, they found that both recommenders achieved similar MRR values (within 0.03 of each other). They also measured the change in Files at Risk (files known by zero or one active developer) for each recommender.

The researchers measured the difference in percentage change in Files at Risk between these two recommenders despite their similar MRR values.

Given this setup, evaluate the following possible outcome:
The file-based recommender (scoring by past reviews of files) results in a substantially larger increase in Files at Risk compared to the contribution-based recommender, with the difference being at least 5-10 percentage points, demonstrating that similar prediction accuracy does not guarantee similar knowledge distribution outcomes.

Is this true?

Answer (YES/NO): YES